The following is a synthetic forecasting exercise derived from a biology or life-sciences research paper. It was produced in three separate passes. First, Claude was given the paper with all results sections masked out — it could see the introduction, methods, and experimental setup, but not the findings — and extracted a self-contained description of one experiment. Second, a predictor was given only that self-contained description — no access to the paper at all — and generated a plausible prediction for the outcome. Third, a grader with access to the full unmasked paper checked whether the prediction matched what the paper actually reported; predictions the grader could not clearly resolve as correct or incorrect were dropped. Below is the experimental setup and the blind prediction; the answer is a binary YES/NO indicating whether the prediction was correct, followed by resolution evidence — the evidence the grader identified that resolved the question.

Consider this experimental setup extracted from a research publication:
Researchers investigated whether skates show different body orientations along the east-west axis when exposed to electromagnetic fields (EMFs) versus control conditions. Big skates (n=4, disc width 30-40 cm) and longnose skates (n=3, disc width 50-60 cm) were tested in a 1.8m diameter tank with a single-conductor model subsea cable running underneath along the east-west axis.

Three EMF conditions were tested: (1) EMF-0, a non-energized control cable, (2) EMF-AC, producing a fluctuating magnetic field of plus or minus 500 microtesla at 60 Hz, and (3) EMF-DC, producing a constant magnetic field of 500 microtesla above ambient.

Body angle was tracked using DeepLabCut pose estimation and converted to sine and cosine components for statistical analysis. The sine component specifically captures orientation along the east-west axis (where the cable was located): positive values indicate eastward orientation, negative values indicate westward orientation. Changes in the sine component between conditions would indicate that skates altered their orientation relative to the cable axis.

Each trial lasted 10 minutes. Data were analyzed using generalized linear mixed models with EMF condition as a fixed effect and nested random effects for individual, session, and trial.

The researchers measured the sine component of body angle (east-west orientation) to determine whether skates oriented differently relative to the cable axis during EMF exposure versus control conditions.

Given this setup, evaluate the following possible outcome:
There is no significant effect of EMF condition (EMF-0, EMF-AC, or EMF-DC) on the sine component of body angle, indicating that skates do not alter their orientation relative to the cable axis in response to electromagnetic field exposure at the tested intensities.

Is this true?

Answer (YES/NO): NO